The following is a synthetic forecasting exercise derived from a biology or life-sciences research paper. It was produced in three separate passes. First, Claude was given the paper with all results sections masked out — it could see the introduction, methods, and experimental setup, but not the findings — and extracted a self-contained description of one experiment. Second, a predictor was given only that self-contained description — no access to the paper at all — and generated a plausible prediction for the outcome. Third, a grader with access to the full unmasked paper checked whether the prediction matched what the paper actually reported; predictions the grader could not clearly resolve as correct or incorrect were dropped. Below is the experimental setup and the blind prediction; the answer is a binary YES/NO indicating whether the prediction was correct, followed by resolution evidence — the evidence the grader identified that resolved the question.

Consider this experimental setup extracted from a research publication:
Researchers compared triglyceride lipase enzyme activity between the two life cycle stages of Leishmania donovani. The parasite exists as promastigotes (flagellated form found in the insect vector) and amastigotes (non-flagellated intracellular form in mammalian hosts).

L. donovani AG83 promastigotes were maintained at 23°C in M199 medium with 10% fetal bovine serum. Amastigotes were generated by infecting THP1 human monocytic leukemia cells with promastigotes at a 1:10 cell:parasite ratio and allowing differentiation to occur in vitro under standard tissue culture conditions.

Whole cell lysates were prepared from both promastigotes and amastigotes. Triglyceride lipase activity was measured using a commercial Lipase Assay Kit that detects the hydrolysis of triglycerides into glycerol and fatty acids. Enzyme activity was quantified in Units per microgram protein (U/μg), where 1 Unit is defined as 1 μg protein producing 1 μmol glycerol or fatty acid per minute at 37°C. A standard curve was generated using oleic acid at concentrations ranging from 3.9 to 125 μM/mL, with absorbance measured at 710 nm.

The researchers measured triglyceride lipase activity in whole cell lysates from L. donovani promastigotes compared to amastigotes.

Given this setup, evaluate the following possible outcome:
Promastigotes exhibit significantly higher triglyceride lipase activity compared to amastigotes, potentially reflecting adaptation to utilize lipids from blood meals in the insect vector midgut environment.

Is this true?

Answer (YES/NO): NO